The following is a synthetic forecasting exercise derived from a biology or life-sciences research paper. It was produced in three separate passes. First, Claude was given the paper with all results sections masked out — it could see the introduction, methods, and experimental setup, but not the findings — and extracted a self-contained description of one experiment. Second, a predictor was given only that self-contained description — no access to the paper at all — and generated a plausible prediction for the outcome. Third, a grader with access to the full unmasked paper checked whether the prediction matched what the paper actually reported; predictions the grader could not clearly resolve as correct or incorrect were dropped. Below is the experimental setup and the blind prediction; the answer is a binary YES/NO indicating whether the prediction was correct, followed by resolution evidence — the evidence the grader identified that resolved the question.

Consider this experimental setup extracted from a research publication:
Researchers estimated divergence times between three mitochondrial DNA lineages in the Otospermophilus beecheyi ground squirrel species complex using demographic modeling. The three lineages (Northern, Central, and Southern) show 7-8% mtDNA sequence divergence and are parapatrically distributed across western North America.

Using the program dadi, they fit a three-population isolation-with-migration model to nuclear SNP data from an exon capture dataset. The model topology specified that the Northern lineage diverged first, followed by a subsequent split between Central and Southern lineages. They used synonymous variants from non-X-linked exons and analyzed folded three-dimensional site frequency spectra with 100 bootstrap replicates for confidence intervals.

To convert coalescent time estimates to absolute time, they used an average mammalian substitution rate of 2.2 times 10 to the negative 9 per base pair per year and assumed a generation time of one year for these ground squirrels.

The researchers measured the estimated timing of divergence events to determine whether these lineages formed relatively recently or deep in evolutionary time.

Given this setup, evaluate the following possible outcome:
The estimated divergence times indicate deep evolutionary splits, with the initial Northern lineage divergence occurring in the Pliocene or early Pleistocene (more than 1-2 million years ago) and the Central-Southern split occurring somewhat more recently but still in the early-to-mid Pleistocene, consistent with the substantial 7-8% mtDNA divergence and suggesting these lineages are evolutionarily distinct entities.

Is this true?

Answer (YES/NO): NO